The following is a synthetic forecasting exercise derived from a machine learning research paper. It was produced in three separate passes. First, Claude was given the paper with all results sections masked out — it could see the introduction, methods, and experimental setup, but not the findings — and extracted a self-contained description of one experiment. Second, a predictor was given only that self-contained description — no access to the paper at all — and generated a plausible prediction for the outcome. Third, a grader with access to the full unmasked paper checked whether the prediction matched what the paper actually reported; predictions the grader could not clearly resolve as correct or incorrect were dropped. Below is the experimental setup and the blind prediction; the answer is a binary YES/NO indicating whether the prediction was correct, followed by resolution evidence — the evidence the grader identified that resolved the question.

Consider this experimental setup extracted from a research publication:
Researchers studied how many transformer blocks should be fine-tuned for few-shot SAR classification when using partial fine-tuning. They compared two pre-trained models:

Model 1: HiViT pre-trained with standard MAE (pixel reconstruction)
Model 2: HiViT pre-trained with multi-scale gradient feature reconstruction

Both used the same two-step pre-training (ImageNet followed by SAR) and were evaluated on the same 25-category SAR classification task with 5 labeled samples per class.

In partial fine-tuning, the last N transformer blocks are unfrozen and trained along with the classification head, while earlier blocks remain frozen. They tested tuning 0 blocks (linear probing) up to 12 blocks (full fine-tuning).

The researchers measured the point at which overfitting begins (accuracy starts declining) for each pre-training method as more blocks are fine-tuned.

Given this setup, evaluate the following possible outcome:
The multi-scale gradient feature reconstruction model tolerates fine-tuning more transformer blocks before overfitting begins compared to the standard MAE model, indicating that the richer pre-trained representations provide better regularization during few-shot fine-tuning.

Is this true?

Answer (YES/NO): YES